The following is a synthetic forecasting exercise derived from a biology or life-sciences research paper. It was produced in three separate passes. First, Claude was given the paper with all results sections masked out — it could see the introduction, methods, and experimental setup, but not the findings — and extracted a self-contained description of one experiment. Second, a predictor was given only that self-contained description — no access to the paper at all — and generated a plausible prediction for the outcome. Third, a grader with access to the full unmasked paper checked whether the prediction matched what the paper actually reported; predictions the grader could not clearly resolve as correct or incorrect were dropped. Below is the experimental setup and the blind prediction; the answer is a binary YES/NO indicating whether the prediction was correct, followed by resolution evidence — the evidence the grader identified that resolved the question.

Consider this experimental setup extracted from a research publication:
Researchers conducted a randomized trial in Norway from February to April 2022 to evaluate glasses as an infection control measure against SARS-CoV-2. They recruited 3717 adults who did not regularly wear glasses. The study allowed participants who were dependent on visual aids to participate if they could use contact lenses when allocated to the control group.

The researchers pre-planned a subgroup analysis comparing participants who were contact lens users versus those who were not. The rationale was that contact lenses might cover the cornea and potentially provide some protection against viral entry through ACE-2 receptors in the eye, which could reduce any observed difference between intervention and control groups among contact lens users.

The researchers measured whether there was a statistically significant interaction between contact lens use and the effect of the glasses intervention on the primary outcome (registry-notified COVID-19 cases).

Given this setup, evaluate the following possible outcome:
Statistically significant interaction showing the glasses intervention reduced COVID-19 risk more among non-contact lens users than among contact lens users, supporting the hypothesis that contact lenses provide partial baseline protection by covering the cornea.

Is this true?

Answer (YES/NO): NO